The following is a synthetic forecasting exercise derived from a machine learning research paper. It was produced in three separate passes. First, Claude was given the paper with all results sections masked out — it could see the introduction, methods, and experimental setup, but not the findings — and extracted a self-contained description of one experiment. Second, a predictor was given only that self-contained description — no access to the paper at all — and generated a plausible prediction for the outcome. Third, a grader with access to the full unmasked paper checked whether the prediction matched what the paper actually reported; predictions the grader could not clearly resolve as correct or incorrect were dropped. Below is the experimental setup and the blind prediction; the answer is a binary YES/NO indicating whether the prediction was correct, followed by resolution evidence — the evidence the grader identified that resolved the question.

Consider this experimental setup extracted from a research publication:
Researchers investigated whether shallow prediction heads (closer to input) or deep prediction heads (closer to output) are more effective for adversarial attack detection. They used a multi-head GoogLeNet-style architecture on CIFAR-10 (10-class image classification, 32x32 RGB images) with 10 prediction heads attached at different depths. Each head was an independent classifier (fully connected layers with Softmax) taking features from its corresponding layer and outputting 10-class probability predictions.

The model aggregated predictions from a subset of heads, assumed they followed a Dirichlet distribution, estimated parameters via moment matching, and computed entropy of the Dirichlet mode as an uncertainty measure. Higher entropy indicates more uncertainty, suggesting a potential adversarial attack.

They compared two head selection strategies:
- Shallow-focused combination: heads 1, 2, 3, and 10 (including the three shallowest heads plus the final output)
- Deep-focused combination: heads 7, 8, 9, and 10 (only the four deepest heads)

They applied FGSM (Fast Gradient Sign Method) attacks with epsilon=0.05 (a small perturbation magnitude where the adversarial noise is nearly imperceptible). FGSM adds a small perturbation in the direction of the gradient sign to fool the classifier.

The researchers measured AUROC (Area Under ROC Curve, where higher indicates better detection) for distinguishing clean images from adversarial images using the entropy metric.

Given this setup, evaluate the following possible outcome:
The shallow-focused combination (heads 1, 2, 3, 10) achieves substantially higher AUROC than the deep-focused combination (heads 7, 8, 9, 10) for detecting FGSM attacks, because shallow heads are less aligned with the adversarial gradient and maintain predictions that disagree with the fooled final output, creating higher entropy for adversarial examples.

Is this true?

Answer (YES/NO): NO